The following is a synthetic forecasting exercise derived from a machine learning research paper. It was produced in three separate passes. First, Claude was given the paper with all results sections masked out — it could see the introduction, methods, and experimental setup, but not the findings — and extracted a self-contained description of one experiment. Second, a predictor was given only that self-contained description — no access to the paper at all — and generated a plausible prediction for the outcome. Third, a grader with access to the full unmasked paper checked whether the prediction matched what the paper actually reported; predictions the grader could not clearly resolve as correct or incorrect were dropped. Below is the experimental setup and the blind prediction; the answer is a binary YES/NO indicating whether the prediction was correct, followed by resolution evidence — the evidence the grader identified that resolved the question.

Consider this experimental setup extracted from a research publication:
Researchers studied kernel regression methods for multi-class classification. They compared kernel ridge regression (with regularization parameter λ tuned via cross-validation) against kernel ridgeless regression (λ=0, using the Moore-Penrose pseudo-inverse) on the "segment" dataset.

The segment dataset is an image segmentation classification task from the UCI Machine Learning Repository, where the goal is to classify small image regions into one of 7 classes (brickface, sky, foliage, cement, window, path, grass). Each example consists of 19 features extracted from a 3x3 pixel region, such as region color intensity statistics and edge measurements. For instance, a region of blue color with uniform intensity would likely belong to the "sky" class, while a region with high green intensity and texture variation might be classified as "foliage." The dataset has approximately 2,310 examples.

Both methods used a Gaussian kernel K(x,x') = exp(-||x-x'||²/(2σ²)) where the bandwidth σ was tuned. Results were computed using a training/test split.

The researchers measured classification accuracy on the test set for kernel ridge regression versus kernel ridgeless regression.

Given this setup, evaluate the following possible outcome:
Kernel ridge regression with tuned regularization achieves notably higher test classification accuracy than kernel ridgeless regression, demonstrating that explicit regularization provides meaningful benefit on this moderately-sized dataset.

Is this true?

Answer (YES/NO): YES